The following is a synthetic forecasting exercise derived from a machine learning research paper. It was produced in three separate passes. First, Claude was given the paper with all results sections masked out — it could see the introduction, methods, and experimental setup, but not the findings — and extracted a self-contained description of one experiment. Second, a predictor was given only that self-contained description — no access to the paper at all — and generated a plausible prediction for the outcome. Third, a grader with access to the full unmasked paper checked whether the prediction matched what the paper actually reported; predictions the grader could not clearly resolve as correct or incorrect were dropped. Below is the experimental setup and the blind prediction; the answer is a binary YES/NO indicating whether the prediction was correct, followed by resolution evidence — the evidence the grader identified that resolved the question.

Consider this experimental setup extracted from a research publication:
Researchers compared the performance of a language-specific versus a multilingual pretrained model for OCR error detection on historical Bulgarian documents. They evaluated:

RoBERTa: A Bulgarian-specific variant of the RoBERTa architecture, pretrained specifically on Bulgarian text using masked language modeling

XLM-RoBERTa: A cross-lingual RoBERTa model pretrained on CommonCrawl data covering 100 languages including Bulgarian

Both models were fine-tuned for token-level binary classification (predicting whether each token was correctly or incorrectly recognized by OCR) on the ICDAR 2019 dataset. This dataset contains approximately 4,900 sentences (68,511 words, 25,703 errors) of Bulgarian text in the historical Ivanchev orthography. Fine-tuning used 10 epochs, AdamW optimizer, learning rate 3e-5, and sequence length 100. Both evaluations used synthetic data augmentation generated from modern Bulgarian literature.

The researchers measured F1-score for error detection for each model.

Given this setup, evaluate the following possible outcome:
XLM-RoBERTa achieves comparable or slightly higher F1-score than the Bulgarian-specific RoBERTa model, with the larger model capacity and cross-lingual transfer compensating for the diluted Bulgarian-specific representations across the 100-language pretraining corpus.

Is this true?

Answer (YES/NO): NO